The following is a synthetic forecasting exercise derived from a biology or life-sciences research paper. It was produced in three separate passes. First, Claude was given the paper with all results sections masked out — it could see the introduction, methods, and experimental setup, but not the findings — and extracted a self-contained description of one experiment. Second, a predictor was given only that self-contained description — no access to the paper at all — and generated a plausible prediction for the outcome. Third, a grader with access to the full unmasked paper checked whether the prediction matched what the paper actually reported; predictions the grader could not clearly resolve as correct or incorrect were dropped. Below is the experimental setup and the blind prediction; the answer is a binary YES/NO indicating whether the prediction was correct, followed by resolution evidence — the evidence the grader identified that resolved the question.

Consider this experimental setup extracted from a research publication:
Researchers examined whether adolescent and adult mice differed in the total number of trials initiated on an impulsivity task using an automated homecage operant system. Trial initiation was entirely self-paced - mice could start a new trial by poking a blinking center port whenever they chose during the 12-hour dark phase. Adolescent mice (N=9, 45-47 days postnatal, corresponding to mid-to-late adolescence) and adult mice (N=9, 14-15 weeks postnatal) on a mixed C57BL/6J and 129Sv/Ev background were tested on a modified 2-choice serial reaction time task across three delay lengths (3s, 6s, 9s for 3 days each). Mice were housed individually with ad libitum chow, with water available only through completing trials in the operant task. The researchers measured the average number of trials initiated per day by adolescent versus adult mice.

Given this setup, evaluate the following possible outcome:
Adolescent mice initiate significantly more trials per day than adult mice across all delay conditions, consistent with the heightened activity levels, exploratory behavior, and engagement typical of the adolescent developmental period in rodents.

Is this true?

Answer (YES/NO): YES